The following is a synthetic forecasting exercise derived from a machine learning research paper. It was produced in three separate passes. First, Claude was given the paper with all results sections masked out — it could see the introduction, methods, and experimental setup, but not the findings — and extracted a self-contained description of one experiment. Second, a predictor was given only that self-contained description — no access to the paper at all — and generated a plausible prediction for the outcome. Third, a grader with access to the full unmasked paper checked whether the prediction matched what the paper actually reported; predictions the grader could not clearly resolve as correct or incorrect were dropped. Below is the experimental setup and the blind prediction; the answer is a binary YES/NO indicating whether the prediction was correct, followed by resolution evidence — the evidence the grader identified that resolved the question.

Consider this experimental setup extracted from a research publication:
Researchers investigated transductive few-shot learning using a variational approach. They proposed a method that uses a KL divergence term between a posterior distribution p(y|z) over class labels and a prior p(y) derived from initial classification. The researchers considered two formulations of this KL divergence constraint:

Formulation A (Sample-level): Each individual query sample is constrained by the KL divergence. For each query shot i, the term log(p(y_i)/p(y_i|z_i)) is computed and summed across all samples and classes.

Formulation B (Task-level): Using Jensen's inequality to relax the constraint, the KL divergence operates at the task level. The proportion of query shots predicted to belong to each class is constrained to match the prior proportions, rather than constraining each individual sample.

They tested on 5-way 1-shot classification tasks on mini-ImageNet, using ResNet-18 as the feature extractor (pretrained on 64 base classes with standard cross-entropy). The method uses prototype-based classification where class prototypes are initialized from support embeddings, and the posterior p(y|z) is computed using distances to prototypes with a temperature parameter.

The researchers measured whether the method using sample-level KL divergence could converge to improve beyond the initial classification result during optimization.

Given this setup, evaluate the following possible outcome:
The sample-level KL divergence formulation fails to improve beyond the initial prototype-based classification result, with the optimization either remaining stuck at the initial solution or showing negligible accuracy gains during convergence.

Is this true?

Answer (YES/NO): YES